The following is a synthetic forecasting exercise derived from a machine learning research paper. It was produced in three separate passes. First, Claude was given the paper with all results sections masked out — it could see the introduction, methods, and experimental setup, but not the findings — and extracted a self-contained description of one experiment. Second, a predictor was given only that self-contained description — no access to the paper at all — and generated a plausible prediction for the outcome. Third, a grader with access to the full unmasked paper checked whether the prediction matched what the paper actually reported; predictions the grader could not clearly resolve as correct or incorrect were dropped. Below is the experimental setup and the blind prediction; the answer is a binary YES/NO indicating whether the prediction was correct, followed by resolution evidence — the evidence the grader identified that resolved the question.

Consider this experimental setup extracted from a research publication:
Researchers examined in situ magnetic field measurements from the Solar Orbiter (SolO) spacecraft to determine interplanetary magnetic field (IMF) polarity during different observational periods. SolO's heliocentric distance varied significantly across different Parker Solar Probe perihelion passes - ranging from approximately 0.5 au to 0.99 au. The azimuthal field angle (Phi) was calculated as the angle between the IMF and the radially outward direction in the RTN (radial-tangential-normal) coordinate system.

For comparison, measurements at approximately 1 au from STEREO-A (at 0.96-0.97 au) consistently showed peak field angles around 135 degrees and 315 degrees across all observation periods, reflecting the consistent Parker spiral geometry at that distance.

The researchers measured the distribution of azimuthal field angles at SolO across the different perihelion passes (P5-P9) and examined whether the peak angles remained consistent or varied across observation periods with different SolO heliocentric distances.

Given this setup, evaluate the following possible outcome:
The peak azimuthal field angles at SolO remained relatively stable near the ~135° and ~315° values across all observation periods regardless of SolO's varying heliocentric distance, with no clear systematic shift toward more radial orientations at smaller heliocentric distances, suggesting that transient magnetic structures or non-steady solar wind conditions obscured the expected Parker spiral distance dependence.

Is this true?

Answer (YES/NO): NO